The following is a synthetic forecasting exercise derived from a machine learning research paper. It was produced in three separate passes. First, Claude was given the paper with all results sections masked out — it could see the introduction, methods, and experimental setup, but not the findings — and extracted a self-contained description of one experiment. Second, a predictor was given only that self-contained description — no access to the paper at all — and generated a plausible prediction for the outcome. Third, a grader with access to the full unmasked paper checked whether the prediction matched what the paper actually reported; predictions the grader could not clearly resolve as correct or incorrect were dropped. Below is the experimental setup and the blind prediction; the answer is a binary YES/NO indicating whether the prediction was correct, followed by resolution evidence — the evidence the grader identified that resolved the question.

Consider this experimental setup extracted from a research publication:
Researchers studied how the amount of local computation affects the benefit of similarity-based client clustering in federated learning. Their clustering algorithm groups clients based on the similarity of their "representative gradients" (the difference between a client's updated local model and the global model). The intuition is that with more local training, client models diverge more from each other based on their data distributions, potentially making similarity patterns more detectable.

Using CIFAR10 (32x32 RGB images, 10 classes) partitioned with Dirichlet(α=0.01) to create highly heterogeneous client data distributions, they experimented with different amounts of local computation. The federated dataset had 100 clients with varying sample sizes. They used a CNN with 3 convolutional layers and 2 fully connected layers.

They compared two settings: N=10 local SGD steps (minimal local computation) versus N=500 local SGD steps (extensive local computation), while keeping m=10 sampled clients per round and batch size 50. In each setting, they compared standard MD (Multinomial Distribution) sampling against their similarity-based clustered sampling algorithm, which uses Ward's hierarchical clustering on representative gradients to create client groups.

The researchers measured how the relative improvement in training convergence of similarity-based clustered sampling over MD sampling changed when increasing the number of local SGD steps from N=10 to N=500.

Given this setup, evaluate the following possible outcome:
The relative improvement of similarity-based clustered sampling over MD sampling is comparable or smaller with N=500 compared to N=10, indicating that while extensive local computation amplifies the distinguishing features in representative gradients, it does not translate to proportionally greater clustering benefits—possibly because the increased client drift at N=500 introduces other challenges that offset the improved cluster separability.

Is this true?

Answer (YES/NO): NO